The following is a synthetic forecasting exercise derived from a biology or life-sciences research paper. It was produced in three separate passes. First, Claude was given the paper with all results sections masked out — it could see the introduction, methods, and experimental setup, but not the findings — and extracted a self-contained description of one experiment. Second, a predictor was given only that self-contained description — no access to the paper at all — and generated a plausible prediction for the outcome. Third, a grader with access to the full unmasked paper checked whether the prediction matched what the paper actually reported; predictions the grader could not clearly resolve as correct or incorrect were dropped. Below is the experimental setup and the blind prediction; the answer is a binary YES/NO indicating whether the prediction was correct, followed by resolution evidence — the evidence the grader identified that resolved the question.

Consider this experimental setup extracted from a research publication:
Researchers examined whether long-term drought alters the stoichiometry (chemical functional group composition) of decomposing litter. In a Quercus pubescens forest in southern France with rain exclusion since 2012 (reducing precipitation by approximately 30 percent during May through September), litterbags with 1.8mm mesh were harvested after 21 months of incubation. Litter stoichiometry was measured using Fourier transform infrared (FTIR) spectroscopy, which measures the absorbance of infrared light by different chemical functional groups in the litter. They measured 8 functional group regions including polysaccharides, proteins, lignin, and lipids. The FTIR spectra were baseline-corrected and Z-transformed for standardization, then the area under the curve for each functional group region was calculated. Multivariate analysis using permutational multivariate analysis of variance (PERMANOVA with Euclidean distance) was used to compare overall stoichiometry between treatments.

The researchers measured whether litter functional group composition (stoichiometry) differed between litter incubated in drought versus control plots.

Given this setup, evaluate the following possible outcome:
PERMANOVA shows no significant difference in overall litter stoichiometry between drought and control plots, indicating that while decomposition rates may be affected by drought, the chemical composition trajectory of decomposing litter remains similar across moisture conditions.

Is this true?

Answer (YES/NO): NO